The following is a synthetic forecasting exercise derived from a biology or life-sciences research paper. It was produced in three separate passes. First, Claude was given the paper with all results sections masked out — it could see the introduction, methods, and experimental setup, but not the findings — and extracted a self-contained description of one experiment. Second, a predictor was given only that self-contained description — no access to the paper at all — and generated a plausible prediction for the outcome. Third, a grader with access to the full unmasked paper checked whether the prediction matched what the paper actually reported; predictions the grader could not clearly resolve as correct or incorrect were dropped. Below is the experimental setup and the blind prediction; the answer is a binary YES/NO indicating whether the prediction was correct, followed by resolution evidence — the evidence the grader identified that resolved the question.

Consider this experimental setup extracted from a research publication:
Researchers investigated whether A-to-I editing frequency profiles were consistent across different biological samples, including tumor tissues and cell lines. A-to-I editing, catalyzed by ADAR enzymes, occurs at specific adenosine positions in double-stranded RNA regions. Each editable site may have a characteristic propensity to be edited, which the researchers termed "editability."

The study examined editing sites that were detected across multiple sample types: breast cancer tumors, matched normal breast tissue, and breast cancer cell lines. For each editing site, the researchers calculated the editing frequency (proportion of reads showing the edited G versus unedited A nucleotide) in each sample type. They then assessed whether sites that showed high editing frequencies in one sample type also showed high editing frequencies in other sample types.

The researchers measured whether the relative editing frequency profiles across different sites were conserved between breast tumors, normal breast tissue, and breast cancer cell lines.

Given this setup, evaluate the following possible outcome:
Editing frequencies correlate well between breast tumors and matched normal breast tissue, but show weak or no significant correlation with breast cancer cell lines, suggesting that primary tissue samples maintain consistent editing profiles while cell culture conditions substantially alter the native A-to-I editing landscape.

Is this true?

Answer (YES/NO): NO